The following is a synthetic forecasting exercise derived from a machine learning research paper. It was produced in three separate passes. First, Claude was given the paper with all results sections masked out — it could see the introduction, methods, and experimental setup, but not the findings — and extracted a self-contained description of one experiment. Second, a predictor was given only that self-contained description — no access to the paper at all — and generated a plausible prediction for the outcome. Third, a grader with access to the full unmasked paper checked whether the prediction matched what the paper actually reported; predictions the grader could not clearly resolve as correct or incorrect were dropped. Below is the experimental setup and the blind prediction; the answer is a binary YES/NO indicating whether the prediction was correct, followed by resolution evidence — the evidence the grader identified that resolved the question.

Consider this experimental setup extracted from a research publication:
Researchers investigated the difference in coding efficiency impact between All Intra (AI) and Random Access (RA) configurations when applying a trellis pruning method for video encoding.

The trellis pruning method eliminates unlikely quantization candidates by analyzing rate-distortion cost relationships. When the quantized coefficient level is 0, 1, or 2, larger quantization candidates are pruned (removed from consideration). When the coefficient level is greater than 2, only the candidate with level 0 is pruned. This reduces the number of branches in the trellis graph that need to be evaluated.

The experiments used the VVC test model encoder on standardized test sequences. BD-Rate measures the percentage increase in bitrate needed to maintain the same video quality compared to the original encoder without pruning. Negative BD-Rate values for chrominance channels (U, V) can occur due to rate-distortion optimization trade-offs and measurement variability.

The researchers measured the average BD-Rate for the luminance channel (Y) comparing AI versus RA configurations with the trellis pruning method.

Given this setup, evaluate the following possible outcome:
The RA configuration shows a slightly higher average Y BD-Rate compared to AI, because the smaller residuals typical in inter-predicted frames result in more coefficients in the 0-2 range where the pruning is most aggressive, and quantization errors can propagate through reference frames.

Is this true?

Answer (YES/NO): NO